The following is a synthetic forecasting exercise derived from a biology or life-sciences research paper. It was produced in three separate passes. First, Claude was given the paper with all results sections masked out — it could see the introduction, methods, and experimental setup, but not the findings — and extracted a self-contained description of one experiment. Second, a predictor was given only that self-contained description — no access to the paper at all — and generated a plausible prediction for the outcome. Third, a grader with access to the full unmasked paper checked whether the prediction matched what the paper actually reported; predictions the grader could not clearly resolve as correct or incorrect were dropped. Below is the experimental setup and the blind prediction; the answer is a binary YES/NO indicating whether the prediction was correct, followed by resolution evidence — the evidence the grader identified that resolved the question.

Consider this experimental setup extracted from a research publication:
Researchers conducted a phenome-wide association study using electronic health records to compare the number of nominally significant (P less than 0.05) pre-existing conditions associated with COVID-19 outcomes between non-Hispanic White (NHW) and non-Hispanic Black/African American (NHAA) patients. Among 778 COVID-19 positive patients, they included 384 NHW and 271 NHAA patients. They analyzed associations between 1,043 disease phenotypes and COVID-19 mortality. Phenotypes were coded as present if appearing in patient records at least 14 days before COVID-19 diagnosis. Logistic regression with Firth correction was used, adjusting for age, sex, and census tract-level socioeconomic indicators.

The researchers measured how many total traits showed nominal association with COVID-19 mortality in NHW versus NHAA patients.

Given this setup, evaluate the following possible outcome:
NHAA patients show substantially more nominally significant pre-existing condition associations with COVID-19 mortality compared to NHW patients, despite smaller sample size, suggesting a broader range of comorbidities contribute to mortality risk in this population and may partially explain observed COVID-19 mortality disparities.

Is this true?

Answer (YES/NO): YES